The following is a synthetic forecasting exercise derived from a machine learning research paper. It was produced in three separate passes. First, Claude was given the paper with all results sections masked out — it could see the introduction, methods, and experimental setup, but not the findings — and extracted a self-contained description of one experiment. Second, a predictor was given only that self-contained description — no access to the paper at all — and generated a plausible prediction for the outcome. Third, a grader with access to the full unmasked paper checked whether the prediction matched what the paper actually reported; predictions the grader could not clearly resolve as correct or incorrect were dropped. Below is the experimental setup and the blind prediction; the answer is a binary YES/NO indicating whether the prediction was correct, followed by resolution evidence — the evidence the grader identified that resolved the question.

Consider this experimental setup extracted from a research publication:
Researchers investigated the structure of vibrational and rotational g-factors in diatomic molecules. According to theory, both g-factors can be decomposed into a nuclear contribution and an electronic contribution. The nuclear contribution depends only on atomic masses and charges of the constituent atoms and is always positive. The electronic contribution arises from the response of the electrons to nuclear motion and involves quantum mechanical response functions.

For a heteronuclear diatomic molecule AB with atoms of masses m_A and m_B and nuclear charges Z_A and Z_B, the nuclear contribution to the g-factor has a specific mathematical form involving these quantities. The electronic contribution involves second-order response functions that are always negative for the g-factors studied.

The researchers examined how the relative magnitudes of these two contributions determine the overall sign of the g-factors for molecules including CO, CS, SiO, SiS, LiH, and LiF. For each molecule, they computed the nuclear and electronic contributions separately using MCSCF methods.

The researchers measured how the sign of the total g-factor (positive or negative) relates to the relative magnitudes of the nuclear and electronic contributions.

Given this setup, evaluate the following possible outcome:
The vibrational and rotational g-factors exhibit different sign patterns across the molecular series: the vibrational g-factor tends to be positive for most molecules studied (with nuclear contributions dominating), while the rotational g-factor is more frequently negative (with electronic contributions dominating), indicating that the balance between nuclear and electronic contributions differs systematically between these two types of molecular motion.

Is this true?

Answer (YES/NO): YES